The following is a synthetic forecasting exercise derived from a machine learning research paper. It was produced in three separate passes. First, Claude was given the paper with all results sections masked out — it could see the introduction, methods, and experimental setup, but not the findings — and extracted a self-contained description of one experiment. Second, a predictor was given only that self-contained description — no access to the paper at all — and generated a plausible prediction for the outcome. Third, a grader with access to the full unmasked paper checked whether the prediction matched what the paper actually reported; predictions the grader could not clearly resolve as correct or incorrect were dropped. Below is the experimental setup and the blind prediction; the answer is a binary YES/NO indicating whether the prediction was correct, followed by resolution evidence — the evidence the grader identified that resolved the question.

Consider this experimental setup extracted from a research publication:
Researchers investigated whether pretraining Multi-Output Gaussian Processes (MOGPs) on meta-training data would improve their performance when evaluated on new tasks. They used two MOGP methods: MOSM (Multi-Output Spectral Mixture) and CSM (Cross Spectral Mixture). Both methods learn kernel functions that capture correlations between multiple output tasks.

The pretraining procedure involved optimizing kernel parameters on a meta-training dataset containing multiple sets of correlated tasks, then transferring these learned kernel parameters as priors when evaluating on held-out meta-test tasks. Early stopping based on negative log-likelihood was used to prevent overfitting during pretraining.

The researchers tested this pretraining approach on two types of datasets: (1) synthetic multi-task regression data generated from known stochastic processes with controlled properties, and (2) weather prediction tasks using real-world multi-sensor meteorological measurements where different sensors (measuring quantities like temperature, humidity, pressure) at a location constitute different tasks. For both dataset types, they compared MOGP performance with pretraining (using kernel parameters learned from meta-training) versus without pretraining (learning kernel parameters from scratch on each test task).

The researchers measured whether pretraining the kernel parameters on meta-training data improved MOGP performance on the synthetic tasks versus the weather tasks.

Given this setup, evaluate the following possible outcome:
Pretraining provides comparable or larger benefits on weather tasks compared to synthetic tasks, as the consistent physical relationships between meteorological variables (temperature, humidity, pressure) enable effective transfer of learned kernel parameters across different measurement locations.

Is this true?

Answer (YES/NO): NO